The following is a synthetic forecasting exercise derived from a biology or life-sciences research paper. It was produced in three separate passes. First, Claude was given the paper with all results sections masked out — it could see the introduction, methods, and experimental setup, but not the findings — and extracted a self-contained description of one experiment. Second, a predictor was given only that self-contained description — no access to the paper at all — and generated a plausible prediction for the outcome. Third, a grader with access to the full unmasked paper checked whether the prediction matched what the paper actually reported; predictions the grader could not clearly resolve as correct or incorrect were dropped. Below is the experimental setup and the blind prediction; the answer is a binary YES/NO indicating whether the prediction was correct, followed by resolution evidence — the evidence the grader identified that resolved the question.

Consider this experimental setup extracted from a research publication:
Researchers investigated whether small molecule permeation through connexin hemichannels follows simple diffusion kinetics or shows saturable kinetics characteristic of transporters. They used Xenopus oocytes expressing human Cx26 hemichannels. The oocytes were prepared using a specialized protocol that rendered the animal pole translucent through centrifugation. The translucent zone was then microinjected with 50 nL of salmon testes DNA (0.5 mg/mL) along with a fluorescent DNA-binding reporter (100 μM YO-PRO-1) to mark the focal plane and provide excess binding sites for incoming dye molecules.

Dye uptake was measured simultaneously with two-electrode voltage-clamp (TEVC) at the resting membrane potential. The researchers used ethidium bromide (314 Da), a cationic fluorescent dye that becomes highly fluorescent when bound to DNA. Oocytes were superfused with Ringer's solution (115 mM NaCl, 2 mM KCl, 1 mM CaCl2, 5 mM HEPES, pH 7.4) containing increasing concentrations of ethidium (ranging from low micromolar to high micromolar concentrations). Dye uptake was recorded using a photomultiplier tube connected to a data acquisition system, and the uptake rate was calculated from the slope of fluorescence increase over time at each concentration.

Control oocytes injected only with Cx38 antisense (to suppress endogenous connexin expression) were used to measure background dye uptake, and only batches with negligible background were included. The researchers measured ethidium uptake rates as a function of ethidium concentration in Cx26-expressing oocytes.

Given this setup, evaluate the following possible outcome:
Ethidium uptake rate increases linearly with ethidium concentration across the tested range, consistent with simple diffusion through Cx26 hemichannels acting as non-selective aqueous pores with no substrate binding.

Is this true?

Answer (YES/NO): NO